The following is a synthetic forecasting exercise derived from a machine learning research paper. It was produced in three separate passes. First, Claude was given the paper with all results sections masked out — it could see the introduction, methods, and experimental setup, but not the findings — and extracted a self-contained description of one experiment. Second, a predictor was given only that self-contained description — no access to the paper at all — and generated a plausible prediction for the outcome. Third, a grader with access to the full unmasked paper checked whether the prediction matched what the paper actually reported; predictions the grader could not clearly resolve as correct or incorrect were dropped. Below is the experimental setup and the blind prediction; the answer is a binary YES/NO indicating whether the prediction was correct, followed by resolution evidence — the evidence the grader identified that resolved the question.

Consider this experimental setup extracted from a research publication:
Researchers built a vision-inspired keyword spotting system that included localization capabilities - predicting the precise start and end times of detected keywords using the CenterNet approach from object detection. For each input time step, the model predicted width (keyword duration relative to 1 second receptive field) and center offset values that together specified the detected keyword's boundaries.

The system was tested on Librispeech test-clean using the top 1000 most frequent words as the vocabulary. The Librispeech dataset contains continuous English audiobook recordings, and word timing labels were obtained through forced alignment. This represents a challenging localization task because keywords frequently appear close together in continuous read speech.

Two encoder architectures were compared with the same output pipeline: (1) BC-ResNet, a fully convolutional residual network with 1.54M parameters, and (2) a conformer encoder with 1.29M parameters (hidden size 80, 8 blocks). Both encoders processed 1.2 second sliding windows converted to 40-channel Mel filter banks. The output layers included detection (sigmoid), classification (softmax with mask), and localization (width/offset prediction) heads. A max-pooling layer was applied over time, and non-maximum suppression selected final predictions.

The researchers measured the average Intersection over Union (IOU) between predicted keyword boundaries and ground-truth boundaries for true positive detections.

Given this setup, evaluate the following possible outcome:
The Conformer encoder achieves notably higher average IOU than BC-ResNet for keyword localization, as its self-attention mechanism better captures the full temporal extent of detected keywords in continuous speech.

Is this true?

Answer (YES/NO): NO